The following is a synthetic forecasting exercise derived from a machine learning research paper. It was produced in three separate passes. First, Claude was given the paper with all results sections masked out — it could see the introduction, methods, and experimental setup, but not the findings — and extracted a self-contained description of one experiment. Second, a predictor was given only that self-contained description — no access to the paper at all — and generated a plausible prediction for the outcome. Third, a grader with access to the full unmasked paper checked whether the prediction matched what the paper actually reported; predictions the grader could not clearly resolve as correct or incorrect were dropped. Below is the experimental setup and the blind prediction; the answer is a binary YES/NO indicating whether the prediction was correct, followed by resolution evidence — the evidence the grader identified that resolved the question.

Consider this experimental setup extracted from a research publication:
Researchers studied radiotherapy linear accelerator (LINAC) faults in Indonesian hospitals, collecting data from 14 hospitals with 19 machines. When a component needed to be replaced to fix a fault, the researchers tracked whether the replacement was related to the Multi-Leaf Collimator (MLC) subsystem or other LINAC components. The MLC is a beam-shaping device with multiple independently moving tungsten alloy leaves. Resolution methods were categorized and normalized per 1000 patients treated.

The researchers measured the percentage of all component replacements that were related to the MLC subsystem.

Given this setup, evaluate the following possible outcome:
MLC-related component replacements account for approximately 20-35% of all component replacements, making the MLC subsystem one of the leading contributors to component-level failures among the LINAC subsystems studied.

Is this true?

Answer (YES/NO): NO